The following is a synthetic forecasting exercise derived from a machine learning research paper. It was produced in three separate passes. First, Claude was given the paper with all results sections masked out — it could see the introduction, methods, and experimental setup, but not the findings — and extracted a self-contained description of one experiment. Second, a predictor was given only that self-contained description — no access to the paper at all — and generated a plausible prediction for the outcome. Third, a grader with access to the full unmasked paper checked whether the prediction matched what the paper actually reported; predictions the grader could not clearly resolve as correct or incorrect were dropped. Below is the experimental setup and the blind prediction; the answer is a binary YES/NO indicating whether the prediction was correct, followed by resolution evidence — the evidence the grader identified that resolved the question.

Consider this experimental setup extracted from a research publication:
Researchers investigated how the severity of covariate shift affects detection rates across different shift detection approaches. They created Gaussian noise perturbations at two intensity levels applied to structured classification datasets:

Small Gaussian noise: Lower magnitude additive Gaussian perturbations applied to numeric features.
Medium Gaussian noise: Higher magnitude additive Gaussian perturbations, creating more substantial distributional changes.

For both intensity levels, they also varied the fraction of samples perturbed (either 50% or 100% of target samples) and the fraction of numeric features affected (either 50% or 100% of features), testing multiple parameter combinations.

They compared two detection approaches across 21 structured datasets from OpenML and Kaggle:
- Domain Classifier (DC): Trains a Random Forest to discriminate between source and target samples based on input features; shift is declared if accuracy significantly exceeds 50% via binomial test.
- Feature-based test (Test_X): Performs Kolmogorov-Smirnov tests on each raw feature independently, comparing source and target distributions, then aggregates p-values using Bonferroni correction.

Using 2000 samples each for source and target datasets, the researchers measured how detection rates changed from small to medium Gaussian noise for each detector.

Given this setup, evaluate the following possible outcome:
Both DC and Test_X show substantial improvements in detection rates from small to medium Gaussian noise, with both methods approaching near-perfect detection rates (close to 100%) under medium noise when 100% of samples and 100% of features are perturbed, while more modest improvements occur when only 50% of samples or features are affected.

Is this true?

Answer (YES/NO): NO